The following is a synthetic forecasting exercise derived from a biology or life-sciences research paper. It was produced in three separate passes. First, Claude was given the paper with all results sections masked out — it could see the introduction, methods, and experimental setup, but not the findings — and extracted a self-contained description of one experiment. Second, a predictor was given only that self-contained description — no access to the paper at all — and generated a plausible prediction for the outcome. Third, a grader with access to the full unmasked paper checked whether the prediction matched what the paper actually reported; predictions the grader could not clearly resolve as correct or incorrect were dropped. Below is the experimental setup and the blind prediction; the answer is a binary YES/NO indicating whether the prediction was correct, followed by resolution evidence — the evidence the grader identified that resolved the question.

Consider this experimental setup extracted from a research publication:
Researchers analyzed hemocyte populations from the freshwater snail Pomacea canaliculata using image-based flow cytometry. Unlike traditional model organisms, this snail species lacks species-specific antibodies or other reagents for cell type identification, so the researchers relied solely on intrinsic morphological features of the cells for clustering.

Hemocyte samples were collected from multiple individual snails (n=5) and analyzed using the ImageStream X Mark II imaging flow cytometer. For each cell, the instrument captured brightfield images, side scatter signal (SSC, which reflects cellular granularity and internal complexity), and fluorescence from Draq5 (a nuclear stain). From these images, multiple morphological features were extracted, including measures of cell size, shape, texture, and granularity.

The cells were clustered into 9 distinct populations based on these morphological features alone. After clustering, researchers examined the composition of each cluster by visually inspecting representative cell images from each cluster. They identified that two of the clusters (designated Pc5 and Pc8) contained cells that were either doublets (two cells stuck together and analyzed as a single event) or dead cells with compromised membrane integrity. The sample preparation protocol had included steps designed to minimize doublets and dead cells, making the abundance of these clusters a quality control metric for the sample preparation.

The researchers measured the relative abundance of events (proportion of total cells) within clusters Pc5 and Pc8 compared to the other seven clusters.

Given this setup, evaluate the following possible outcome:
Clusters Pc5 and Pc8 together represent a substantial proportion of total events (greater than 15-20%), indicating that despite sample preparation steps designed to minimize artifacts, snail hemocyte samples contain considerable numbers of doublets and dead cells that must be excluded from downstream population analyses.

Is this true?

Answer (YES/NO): NO